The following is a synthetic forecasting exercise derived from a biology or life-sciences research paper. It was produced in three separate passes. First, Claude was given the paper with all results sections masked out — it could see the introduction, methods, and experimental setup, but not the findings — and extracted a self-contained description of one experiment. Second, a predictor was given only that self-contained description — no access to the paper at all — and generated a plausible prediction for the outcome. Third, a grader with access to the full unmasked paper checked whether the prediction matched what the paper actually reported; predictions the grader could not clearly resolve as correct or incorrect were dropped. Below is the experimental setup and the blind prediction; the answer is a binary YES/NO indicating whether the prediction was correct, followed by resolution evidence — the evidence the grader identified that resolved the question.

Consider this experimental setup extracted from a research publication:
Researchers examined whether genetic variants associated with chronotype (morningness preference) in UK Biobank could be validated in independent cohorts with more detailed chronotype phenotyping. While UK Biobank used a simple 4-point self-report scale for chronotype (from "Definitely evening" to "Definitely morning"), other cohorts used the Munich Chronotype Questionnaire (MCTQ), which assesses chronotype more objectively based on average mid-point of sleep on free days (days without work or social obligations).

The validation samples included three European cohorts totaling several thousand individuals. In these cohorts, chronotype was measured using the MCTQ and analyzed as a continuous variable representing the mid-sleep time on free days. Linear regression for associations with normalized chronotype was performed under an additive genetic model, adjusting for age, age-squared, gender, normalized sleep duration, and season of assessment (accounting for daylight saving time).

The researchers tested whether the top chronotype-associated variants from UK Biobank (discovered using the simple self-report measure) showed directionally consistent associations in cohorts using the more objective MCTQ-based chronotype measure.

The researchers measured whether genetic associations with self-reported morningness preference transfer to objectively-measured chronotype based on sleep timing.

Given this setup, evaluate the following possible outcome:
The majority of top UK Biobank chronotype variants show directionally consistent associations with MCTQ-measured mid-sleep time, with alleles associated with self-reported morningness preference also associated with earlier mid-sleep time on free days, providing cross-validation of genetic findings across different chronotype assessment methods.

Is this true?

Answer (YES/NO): YES